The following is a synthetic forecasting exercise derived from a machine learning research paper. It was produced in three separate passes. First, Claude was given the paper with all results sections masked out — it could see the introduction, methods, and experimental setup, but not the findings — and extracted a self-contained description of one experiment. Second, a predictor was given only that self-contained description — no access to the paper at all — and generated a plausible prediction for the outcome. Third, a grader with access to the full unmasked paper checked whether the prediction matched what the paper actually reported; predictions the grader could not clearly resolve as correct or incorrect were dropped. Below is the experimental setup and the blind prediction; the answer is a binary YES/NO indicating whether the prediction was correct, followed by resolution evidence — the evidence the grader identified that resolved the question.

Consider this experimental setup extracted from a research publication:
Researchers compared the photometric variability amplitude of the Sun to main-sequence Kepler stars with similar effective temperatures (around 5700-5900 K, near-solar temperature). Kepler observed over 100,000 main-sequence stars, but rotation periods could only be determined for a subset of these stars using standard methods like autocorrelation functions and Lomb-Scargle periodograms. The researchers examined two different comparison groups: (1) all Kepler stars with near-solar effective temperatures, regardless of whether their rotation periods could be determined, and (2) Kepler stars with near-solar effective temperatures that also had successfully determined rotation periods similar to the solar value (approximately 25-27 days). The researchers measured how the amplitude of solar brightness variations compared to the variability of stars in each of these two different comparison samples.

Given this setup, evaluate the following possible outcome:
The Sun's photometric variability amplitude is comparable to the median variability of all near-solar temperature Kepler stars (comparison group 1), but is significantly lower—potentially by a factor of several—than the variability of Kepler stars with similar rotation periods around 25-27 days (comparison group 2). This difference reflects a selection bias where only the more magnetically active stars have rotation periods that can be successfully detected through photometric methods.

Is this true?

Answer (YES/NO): YES